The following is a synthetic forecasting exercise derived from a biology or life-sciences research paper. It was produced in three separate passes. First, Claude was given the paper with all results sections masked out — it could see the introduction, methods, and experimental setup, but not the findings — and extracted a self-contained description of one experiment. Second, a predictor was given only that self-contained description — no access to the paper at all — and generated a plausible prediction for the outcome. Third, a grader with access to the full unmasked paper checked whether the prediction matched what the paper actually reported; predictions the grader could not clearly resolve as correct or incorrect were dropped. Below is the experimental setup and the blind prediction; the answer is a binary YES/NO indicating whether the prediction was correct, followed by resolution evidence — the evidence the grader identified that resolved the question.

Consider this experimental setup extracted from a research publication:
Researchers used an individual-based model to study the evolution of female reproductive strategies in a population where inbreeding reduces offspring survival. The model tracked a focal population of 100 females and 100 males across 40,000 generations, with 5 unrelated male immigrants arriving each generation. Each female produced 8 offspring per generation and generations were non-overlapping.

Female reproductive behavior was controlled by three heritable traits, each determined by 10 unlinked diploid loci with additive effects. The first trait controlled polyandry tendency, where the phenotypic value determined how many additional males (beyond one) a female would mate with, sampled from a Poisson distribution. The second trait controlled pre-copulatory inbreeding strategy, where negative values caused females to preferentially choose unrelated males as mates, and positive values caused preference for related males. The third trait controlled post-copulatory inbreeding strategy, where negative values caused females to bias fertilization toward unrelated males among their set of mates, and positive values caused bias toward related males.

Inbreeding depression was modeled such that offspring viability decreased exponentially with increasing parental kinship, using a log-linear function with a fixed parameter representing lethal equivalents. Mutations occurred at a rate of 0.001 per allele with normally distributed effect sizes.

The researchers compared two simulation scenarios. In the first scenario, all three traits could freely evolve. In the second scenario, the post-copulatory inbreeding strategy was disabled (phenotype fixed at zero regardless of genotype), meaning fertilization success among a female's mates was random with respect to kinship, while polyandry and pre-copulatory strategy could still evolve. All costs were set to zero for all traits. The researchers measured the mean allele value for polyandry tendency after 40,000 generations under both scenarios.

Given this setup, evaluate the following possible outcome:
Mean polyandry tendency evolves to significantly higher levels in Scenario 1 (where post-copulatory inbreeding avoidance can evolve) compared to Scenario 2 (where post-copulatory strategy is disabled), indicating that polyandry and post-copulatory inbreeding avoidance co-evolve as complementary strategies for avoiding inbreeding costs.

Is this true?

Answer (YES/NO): YES